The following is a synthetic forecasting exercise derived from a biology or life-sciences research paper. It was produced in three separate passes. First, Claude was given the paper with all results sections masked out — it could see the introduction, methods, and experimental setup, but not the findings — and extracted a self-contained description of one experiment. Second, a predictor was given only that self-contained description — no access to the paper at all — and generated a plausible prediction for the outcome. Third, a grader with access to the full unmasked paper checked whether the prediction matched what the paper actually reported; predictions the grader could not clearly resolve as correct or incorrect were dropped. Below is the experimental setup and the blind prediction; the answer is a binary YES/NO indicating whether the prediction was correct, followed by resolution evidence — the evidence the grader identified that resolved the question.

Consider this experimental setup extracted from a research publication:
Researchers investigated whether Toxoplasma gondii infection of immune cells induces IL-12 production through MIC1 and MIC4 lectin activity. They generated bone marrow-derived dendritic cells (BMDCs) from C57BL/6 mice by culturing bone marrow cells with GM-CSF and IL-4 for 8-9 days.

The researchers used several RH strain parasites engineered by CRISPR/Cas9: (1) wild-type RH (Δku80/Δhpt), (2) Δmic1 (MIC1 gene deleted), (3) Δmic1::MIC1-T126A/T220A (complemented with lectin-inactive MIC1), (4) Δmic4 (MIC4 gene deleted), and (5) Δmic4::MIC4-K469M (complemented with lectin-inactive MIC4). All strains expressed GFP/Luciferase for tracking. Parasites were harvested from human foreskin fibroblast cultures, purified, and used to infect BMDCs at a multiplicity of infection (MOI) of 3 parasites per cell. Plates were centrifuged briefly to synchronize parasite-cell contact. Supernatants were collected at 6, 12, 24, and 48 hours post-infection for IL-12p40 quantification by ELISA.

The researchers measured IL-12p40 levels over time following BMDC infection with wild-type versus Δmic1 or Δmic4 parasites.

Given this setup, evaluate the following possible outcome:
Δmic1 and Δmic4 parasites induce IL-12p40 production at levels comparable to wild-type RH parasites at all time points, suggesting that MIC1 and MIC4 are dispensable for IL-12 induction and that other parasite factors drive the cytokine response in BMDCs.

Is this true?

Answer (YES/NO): NO